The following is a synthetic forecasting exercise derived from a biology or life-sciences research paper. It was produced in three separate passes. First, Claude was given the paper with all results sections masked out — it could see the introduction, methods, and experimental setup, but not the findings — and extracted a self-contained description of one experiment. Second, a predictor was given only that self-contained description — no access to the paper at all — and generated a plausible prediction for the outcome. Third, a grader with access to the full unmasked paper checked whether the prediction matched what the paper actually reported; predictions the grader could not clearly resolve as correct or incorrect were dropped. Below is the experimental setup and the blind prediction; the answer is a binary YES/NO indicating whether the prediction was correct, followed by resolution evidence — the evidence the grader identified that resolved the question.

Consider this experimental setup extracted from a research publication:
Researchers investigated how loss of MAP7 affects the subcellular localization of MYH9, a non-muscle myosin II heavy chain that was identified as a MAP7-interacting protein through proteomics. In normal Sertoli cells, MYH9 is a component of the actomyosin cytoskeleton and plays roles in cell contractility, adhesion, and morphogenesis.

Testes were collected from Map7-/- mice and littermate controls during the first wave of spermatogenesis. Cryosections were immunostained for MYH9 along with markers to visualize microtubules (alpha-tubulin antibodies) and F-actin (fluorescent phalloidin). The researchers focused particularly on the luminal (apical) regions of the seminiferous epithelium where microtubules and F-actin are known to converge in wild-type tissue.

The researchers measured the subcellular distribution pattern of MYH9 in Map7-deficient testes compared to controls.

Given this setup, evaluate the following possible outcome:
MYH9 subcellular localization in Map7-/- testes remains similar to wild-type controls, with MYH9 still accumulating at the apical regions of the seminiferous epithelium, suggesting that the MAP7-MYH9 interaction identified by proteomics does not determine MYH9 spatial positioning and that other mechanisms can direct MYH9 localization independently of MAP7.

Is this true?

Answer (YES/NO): NO